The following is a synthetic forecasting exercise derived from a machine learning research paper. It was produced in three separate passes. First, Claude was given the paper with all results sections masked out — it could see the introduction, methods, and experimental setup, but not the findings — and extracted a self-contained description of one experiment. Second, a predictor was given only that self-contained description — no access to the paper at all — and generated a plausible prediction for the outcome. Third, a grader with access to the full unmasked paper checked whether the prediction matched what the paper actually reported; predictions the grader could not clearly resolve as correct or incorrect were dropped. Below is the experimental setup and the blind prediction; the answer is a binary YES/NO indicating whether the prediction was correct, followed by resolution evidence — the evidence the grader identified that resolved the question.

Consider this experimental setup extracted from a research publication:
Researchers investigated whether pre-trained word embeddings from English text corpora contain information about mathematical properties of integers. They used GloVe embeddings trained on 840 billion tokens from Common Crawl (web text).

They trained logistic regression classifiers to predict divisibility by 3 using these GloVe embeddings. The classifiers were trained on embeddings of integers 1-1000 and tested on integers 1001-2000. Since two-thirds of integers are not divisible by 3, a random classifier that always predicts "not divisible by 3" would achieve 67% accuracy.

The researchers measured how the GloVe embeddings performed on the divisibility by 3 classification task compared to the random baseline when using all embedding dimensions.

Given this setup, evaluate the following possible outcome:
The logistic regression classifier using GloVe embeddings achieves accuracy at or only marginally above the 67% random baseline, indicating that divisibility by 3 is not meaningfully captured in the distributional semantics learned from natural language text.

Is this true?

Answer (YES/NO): NO